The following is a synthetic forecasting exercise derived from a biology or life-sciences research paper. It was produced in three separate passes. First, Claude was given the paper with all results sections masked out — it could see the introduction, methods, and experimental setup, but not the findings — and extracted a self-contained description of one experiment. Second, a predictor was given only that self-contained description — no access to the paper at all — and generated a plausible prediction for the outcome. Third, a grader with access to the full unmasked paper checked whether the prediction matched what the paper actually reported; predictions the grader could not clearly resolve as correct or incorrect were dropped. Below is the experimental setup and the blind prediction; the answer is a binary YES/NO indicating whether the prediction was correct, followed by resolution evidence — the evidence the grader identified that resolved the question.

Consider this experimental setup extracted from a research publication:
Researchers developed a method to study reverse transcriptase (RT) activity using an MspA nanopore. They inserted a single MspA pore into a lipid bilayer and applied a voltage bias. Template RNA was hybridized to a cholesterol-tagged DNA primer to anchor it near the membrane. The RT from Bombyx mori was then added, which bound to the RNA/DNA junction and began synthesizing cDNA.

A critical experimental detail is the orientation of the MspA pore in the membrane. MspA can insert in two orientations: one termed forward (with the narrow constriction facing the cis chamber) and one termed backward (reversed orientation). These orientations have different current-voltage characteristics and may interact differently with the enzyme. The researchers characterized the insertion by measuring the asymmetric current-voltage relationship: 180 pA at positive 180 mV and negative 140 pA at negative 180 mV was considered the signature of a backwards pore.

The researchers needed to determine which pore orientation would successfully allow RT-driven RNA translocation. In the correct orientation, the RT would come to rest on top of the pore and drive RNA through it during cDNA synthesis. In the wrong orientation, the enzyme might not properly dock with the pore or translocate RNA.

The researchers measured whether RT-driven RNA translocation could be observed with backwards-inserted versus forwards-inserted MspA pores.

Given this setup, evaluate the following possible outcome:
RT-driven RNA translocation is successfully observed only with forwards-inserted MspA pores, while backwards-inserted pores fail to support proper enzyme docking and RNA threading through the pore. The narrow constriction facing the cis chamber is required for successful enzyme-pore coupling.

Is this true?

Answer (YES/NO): NO